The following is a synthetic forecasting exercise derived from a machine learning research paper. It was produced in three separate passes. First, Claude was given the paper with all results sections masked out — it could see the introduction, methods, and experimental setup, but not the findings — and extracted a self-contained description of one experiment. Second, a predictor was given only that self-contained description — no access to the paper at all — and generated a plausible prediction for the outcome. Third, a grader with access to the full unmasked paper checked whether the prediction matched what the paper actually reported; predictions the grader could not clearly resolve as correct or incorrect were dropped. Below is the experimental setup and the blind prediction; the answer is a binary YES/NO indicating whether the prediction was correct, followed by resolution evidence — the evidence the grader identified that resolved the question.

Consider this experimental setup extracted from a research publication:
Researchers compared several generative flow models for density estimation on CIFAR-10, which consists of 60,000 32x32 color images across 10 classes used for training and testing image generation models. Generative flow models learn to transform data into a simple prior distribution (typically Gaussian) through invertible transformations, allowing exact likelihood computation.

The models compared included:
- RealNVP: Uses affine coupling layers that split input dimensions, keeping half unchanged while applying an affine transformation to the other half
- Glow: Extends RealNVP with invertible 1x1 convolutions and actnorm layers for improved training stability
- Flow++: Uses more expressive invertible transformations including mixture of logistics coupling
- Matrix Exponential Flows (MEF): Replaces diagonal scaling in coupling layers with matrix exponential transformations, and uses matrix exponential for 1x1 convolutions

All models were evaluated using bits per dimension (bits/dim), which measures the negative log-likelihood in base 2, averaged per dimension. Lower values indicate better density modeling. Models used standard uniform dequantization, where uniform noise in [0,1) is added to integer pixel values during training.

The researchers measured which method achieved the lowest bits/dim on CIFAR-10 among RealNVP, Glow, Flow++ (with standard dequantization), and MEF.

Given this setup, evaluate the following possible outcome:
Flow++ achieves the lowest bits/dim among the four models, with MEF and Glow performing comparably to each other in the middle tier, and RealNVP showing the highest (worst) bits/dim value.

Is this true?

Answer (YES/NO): NO